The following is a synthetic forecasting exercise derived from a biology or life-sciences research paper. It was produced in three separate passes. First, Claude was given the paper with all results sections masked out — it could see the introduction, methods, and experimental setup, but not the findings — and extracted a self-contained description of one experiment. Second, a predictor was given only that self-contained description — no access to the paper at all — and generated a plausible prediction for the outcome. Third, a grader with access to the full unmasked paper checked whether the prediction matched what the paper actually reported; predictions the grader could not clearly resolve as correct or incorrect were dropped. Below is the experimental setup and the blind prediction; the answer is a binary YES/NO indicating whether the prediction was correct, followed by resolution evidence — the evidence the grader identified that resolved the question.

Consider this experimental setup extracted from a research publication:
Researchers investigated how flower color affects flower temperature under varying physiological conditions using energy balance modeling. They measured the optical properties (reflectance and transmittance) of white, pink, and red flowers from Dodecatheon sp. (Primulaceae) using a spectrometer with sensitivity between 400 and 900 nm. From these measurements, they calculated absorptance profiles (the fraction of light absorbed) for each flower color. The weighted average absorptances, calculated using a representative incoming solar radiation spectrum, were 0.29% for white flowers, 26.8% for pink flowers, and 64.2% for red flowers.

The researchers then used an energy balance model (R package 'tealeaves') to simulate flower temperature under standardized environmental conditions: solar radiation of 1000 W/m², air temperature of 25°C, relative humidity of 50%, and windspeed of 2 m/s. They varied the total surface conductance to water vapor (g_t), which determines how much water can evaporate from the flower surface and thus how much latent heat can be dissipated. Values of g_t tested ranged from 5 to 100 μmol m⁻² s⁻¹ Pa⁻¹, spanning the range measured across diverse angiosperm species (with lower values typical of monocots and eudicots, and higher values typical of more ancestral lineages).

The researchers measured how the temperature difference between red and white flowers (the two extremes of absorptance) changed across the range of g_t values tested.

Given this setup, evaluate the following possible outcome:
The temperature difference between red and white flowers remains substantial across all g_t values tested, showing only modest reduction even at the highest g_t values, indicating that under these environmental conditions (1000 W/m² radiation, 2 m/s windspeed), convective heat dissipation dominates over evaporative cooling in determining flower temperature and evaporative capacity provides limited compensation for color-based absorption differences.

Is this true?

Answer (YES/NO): NO